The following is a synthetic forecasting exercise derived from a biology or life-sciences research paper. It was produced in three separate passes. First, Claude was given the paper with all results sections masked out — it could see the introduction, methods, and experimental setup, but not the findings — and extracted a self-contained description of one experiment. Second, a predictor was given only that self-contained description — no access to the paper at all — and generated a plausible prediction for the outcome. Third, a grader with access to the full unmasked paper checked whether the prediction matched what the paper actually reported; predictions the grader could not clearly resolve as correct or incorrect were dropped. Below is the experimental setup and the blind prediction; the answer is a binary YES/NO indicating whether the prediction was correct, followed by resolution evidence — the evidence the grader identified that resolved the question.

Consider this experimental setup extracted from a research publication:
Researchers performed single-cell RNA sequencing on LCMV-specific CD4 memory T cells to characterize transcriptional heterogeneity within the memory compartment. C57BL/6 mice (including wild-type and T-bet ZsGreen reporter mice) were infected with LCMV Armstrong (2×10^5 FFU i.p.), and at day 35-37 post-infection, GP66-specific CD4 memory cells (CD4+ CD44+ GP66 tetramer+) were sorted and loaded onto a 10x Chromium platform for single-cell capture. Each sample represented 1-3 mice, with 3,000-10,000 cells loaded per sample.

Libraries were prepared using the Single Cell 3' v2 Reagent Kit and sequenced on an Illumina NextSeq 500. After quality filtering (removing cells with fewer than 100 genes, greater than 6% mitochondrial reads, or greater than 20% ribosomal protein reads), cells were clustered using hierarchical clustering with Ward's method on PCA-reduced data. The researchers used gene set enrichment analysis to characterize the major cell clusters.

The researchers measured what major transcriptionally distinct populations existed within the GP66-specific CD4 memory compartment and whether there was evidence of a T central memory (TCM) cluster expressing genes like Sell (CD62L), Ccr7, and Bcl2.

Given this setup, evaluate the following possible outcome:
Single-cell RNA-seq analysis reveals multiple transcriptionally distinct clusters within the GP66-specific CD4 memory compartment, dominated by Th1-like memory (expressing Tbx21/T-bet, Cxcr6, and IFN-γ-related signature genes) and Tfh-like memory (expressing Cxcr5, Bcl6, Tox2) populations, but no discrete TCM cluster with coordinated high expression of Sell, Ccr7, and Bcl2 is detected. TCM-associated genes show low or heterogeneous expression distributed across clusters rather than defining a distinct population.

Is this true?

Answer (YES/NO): NO